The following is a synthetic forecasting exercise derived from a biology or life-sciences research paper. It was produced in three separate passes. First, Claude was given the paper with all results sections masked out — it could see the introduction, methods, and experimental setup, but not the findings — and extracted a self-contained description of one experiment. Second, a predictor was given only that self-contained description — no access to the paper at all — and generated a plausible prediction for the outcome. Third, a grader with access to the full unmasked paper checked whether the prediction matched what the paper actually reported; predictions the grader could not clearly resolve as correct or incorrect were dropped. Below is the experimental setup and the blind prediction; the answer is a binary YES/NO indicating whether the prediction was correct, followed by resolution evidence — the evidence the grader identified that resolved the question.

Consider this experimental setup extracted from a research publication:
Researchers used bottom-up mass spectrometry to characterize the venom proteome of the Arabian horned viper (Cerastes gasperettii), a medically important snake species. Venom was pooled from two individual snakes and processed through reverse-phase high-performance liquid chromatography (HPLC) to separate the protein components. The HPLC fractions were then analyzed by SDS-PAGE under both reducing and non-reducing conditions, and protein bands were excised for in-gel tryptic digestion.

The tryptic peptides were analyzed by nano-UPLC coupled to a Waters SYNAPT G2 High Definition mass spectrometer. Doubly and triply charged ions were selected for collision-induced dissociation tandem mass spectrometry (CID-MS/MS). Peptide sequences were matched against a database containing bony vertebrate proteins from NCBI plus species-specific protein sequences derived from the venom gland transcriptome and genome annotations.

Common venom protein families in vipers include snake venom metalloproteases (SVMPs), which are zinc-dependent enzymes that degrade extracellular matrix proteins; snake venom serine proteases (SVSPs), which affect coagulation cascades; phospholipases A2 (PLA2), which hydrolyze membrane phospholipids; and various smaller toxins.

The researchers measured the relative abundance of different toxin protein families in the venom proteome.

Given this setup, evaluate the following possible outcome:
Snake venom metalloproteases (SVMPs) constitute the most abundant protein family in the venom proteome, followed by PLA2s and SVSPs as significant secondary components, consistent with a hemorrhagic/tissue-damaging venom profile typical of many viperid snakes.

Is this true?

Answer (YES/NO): NO